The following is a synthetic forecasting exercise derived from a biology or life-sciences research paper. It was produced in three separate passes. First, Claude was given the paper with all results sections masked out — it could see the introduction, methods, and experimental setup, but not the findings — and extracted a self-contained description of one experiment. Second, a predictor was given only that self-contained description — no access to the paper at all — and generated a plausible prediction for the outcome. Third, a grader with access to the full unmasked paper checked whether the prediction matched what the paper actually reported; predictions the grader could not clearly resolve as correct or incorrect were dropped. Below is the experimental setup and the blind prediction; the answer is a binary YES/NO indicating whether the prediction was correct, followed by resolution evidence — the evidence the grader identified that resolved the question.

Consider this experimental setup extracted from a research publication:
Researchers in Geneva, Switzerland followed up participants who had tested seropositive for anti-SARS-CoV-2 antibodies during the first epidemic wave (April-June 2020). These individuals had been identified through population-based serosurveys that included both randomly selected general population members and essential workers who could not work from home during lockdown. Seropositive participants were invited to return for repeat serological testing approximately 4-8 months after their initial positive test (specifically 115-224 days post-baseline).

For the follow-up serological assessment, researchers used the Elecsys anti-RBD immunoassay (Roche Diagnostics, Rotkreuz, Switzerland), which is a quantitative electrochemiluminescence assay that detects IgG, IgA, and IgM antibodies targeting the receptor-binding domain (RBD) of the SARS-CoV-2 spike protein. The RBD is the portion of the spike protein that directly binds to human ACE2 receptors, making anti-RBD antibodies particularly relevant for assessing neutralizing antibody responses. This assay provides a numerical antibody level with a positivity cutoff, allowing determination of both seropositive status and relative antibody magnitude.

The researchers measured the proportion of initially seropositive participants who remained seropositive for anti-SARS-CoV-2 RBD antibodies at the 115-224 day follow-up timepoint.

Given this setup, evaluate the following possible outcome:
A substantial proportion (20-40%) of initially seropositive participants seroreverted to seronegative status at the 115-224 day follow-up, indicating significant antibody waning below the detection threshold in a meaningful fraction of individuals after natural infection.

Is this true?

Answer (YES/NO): NO